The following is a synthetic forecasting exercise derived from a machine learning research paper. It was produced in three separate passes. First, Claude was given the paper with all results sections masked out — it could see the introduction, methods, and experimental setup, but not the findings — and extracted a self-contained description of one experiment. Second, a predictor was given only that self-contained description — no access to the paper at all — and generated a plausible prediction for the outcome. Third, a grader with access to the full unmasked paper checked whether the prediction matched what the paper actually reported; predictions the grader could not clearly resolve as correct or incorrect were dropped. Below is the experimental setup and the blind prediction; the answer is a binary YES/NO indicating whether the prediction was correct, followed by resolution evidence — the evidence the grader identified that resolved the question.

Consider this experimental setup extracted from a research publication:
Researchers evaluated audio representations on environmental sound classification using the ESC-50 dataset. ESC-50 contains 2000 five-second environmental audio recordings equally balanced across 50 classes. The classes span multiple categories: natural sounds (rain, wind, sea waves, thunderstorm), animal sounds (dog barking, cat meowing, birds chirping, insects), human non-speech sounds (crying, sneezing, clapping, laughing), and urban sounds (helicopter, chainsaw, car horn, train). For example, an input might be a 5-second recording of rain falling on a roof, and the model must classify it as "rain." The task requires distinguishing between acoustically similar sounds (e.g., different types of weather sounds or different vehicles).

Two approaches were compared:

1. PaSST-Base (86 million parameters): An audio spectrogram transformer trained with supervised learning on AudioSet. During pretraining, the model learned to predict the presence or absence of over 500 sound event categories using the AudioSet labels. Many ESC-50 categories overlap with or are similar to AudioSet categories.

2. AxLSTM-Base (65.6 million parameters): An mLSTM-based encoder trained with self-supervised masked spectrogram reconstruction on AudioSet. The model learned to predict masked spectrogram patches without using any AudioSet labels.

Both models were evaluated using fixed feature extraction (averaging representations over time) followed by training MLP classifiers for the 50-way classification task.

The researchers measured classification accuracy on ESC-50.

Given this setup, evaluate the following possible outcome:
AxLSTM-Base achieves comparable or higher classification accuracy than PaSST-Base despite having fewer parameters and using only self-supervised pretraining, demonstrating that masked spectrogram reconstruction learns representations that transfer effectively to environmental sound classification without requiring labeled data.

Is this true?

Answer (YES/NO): NO